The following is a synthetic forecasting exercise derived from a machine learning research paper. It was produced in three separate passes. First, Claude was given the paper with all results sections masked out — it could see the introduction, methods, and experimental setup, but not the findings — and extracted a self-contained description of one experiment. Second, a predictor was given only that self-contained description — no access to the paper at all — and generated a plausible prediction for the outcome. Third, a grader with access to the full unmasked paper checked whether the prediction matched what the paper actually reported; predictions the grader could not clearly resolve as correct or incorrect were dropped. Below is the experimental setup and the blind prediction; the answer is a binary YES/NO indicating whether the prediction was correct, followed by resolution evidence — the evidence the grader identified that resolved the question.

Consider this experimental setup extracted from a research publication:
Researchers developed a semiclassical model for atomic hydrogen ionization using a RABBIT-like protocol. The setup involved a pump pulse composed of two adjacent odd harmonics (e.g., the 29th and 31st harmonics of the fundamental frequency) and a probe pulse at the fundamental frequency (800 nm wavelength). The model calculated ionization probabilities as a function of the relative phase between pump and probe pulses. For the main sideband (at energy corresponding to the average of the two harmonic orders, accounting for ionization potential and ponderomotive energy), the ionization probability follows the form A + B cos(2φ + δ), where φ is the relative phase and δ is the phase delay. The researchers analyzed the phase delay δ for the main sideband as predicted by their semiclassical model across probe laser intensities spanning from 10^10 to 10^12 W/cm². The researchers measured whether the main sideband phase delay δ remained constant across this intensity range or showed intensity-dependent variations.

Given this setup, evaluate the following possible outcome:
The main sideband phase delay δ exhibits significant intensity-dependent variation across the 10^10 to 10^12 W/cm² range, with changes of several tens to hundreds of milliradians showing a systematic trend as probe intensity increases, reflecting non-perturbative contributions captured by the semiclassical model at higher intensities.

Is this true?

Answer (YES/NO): NO